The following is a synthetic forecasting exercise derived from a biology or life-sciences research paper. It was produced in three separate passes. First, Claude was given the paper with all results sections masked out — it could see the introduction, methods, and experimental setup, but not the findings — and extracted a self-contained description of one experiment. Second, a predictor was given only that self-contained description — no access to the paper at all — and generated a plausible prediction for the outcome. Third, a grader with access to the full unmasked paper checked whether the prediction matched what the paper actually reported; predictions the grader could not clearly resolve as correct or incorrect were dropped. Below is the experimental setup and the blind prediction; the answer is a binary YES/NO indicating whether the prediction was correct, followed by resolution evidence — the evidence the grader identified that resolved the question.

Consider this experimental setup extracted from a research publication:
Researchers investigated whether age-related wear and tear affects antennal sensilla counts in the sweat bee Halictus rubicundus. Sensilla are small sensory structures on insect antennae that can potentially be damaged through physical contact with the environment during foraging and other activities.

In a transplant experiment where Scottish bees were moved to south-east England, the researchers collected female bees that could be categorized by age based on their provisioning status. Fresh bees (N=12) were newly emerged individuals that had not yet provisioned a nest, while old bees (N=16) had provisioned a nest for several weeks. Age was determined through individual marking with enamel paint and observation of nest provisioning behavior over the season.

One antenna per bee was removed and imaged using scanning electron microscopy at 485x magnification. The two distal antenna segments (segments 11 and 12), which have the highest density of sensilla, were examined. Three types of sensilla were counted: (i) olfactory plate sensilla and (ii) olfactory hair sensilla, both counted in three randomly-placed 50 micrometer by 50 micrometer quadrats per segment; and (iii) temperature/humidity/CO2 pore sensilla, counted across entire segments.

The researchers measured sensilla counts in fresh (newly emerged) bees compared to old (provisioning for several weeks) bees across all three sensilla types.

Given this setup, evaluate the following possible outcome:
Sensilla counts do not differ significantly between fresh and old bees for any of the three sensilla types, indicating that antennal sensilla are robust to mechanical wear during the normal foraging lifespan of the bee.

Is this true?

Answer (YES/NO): YES